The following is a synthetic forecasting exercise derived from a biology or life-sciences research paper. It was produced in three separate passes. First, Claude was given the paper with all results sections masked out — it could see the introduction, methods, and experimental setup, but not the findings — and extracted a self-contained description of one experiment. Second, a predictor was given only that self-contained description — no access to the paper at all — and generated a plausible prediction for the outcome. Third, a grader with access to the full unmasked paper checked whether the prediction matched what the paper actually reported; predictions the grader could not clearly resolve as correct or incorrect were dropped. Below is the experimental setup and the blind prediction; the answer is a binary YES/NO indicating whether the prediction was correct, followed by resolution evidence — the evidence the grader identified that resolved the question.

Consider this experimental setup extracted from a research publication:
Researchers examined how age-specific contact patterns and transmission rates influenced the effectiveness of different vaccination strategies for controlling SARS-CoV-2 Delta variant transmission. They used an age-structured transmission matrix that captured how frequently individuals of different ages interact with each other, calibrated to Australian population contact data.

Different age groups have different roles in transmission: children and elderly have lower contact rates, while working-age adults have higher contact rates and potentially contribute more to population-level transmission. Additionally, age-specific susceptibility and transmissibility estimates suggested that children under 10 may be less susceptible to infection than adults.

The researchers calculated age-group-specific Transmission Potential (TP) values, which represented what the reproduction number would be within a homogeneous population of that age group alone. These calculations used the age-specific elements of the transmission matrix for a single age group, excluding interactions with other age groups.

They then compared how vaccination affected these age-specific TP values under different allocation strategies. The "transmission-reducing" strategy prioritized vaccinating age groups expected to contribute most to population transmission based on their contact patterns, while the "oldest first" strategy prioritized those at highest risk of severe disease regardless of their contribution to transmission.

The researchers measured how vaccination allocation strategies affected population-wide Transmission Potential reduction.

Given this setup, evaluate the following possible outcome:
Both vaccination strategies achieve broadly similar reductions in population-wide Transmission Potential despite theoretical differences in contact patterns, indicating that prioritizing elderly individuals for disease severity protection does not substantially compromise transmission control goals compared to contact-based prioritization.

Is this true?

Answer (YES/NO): YES